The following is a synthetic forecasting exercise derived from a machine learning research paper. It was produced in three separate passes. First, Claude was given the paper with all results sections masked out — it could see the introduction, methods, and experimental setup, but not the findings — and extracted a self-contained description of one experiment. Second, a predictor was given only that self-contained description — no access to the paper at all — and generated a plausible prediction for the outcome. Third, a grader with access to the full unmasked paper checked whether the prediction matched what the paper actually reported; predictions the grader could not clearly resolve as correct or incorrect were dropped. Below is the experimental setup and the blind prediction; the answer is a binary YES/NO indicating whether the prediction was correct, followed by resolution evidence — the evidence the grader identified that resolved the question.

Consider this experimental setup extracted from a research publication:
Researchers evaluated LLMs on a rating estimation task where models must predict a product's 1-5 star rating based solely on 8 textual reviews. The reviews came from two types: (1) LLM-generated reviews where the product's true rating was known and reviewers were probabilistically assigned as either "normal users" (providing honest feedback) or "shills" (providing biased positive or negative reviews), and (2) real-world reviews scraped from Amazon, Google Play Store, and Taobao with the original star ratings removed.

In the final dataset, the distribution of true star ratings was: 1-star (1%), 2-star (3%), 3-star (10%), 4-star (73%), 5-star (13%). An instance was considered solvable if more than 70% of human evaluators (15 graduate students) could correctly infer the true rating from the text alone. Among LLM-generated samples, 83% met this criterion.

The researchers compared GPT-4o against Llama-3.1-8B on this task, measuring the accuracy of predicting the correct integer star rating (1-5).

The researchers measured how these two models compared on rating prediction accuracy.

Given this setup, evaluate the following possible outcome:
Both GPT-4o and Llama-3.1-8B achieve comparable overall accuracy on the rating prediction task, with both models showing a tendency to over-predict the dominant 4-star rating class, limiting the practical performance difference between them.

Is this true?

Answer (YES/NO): NO